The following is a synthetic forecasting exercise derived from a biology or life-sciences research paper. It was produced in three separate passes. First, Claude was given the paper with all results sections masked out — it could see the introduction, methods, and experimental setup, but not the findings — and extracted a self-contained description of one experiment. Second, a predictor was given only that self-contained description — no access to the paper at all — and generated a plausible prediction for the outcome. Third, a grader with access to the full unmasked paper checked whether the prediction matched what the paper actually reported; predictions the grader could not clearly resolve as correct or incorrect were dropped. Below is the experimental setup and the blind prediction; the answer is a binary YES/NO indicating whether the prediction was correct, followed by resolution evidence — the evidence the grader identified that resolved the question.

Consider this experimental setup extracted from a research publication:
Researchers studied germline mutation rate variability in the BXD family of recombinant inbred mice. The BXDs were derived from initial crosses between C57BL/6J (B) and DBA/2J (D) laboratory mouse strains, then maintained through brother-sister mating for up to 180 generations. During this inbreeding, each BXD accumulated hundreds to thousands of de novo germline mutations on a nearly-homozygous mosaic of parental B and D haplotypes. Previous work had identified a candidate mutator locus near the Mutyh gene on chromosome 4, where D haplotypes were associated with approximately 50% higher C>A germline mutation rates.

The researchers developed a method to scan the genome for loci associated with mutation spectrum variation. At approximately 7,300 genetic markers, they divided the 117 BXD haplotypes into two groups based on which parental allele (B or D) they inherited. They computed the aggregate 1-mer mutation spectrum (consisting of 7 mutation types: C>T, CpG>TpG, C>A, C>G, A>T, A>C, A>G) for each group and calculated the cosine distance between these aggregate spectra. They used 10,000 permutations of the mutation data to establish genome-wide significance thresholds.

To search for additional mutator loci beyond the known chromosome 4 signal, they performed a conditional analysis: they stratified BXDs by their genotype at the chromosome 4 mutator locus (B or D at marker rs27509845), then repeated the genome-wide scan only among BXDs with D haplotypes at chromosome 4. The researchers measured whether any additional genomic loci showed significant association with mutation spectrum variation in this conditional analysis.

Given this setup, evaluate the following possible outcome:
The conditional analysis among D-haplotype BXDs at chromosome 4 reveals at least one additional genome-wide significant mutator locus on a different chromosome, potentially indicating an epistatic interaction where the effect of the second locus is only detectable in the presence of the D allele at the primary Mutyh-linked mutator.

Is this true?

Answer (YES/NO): YES